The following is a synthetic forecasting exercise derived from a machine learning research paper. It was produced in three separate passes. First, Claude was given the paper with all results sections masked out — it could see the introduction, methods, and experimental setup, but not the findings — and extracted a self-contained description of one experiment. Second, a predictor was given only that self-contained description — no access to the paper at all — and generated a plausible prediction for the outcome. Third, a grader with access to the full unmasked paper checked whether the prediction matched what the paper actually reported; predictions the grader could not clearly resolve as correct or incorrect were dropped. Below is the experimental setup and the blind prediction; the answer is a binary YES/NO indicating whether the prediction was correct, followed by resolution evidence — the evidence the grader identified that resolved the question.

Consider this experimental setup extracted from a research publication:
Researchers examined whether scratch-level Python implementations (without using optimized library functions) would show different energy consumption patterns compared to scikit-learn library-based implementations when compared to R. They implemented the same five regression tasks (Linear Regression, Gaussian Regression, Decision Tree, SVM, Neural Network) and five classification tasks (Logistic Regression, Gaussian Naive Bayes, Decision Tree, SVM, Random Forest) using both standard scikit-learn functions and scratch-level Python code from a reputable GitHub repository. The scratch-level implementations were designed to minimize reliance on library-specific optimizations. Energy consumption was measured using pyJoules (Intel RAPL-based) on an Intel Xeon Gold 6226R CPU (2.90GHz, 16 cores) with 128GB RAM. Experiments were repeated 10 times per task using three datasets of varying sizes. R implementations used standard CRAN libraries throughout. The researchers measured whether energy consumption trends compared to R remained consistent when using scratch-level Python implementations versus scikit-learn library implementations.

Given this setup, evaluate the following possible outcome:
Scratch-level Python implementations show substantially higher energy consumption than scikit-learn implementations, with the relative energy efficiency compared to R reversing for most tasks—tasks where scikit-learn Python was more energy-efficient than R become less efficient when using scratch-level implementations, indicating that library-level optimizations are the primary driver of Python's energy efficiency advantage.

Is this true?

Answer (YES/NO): NO